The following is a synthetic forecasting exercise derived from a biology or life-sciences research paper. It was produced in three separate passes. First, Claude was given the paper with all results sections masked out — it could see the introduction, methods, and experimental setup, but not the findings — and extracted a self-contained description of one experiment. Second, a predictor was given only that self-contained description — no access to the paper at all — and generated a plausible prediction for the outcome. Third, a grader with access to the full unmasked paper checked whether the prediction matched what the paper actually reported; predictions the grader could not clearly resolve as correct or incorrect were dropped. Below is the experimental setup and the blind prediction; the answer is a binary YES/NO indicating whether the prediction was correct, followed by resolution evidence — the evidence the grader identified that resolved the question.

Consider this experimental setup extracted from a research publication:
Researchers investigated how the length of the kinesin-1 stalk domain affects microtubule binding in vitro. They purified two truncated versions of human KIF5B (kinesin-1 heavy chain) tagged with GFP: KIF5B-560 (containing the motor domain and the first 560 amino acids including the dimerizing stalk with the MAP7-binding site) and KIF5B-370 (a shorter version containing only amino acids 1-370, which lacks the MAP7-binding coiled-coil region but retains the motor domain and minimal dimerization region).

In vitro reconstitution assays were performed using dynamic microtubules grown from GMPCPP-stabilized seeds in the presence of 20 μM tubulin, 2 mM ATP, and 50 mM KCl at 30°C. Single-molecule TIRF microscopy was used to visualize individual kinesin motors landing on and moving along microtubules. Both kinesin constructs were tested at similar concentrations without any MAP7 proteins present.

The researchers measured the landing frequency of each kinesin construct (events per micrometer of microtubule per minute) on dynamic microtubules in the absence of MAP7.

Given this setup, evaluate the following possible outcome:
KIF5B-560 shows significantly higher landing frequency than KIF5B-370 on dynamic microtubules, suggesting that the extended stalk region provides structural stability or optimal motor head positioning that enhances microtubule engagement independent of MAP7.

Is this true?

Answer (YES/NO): NO